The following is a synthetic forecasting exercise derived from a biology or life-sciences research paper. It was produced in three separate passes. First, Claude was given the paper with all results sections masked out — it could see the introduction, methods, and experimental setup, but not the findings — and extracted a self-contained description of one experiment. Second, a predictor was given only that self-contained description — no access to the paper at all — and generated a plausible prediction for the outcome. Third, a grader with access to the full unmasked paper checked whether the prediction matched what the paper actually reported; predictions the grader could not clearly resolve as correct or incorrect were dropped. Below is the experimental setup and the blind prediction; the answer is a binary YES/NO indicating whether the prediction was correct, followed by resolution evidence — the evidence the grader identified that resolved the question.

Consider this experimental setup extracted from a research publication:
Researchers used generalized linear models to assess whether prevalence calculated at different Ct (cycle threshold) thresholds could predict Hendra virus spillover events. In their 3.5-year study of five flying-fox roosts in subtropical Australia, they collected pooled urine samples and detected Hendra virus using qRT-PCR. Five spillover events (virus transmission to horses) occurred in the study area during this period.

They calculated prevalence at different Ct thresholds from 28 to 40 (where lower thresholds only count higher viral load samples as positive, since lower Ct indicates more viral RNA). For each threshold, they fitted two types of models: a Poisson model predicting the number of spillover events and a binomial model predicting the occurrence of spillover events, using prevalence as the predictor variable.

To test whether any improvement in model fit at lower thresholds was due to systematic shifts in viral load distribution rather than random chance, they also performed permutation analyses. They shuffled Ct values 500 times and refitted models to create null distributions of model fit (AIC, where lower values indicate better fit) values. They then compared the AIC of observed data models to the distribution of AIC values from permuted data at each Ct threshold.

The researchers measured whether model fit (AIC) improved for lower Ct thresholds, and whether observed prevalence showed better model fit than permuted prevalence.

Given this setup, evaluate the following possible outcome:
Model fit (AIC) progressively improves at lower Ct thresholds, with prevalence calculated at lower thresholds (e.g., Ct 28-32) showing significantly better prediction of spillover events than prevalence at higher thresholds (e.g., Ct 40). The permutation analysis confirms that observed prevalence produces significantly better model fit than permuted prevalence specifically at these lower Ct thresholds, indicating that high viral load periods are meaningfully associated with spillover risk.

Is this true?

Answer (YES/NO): NO